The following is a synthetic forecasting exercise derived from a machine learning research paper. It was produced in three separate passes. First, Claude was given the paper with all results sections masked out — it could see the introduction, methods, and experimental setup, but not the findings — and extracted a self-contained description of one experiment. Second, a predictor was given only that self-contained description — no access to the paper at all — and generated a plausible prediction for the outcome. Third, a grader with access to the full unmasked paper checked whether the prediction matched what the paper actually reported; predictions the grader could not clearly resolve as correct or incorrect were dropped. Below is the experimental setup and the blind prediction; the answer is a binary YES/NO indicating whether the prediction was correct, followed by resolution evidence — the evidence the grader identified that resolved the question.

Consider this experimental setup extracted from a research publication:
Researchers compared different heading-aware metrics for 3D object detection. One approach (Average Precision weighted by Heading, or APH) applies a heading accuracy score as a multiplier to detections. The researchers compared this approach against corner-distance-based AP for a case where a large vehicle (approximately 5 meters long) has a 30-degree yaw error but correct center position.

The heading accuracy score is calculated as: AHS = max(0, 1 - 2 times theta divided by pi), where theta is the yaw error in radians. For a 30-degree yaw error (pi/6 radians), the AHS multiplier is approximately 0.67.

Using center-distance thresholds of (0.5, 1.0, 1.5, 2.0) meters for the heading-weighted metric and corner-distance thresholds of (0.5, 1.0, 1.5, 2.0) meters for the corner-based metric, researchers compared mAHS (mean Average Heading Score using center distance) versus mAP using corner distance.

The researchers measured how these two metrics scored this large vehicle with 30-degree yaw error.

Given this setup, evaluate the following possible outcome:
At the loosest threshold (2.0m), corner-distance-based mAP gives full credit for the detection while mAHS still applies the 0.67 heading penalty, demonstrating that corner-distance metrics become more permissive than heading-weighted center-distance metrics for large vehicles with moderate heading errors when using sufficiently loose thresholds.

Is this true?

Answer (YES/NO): NO